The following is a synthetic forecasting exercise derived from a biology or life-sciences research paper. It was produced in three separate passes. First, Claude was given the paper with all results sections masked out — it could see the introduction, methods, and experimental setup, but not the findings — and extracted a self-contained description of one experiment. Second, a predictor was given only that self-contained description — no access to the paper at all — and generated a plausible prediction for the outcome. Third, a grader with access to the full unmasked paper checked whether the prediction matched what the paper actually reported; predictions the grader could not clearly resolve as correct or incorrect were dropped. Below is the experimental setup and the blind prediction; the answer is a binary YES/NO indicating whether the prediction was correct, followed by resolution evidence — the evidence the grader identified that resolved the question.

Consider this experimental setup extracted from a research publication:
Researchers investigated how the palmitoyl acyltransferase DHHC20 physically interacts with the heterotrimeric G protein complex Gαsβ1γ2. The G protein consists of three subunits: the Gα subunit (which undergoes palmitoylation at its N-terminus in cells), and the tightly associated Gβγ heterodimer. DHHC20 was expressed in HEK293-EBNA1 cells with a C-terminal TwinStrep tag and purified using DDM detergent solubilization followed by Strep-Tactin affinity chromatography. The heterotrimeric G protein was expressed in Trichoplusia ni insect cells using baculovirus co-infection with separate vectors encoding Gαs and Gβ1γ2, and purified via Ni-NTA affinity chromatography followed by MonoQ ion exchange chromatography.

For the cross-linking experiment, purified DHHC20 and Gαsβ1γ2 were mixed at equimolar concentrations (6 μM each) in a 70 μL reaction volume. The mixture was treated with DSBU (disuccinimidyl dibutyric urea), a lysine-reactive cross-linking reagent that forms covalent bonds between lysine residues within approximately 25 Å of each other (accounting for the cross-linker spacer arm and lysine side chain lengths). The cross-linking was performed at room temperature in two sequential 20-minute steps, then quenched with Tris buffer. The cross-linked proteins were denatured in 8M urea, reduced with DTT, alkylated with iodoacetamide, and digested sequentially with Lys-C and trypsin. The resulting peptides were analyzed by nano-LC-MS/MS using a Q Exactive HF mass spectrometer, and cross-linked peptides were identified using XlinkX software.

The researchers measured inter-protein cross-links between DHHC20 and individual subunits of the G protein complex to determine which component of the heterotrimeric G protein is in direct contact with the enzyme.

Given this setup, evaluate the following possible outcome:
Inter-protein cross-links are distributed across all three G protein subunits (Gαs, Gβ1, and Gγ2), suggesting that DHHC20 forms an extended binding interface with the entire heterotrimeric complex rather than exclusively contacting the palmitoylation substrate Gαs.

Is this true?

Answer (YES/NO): NO